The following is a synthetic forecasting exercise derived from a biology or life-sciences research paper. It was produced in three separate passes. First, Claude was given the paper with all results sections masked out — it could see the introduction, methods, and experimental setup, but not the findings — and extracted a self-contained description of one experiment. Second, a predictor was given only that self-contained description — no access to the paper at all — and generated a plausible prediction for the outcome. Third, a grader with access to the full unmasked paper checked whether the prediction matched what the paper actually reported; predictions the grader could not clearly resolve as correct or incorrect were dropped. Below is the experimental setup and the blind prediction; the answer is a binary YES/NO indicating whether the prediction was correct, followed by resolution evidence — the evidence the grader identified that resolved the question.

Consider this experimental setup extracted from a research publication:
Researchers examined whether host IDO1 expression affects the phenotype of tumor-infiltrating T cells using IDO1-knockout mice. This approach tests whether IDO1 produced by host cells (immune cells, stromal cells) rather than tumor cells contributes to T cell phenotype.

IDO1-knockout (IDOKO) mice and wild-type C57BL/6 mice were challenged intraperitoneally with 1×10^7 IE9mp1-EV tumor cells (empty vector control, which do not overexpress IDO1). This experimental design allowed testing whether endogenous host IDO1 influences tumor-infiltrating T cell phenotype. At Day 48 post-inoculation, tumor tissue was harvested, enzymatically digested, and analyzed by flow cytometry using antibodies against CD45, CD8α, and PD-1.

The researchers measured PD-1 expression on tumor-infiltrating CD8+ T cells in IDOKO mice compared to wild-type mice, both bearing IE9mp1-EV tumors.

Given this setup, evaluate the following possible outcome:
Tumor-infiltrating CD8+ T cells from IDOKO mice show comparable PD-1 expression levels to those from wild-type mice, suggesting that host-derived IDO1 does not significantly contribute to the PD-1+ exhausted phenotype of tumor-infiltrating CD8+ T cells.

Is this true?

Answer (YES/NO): NO